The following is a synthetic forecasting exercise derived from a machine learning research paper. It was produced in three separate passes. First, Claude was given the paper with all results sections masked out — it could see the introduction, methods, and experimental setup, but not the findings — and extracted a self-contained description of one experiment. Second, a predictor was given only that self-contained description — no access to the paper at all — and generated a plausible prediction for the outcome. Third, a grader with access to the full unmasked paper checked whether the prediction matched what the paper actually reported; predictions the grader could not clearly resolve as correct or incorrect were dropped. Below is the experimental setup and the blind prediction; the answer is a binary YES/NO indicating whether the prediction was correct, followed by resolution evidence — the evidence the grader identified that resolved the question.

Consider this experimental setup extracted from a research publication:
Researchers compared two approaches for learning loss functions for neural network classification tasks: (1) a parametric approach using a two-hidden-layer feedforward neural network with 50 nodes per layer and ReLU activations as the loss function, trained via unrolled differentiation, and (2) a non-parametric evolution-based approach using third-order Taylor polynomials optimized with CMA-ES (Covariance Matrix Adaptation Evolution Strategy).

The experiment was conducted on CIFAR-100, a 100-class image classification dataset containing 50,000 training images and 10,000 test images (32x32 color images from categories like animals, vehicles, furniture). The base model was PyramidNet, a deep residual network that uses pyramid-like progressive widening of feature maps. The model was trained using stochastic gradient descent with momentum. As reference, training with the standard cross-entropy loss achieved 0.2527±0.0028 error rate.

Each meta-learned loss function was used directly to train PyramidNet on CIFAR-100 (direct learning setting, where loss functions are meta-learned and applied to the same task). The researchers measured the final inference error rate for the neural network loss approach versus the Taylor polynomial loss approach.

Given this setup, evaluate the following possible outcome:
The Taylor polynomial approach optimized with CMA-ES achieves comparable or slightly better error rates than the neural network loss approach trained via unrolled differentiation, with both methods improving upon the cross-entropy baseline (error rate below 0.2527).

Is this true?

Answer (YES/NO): NO